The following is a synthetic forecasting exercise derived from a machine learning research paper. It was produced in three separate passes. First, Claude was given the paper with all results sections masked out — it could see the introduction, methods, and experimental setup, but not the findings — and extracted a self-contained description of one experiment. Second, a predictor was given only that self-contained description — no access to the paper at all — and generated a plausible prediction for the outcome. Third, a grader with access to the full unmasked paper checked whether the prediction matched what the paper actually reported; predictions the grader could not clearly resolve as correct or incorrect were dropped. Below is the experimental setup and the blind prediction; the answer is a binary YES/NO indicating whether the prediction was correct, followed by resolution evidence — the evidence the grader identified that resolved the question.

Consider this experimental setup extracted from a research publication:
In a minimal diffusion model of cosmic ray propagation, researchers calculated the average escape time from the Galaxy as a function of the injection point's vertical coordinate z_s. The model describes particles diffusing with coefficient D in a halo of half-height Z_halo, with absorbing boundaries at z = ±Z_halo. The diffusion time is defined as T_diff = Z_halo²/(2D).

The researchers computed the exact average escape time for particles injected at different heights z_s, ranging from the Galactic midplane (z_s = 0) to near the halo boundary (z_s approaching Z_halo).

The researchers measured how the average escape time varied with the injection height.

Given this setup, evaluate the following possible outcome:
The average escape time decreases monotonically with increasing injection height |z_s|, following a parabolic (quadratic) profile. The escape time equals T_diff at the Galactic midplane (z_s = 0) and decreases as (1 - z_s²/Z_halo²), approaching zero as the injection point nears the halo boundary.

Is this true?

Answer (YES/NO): YES